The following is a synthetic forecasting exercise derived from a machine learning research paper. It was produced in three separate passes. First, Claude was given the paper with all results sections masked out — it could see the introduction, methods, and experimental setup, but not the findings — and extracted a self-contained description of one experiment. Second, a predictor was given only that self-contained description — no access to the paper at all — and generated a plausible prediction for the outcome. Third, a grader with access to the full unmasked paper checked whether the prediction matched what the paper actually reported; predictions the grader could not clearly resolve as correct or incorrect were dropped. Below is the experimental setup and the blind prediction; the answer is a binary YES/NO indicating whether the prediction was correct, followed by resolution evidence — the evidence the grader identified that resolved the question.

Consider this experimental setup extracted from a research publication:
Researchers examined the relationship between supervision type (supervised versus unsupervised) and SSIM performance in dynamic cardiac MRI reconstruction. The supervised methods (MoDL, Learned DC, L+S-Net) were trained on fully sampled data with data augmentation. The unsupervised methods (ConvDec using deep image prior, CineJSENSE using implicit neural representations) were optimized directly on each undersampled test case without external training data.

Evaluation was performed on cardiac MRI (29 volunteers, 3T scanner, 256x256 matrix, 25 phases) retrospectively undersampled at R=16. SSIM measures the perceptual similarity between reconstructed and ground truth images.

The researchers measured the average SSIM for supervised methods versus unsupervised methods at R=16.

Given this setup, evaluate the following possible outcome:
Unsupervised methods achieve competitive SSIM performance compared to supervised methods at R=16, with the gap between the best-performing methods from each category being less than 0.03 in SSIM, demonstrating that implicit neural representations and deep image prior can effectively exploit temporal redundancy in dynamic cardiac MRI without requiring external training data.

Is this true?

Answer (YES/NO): YES